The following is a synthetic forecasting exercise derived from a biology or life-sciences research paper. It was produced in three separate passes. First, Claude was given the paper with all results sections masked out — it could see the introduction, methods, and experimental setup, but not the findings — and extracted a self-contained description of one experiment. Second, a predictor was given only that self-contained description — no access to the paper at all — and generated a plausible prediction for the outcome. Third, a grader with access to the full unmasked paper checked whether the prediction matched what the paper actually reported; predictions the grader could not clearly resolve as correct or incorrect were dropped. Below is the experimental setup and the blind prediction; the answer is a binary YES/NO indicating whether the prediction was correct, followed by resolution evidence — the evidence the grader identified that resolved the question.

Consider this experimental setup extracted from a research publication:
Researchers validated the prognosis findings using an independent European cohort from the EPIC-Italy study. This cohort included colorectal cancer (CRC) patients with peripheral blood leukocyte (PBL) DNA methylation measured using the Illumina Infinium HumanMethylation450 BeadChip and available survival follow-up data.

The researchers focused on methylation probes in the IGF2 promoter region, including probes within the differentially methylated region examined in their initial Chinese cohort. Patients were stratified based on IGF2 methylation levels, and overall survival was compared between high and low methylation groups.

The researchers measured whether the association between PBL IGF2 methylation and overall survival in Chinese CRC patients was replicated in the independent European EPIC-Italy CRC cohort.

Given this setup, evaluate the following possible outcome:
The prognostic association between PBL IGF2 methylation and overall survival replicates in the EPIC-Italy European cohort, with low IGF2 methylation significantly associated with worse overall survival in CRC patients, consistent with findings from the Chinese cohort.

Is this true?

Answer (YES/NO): NO